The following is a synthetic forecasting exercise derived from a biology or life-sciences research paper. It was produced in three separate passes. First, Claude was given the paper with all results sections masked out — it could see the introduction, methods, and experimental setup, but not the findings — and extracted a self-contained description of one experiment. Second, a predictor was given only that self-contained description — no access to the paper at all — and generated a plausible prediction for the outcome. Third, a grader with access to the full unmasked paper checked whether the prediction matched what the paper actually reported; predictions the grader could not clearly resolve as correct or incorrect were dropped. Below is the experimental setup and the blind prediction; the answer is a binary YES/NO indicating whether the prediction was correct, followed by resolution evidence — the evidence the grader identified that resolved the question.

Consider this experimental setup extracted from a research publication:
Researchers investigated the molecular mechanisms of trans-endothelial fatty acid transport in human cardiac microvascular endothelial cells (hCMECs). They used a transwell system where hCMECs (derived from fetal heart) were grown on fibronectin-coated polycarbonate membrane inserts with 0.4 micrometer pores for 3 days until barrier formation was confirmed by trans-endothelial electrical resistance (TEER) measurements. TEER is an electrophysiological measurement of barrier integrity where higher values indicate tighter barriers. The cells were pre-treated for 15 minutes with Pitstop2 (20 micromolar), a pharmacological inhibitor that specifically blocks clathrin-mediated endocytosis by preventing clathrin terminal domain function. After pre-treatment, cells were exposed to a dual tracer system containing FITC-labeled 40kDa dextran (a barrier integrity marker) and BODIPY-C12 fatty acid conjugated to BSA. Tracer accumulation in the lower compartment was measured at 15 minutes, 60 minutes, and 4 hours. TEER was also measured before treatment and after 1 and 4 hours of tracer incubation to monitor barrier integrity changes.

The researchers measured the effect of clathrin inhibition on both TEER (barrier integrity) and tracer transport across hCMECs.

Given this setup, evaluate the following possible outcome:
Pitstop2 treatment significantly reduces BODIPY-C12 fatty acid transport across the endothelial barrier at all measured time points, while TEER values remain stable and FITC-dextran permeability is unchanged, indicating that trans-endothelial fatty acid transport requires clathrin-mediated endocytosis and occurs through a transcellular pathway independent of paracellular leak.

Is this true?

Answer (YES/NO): NO